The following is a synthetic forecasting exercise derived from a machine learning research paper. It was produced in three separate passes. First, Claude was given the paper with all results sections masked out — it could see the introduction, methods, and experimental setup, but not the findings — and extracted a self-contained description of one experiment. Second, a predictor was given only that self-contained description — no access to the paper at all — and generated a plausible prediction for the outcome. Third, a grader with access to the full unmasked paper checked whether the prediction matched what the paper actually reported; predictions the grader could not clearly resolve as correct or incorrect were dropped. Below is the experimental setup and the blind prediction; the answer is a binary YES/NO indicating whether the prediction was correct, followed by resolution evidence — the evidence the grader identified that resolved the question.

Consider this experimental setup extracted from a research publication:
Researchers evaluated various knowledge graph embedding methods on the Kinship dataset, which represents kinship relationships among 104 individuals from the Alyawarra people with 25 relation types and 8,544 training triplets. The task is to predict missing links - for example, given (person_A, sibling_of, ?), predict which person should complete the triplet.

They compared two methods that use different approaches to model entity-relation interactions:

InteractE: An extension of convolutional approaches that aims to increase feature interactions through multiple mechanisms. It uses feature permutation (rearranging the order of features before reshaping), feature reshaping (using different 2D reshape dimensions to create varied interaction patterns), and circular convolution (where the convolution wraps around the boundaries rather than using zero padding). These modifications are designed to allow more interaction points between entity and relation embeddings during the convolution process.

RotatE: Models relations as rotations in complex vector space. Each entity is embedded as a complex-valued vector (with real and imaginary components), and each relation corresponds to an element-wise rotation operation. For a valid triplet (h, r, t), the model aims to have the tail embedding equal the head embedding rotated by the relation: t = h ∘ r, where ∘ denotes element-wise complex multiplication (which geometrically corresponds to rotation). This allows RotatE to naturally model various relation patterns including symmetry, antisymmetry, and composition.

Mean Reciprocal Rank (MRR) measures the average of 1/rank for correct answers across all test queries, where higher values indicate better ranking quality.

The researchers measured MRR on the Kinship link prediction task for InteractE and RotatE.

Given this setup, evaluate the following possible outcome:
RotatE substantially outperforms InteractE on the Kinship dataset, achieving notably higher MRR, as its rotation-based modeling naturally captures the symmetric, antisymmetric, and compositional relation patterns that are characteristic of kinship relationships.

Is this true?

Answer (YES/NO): NO